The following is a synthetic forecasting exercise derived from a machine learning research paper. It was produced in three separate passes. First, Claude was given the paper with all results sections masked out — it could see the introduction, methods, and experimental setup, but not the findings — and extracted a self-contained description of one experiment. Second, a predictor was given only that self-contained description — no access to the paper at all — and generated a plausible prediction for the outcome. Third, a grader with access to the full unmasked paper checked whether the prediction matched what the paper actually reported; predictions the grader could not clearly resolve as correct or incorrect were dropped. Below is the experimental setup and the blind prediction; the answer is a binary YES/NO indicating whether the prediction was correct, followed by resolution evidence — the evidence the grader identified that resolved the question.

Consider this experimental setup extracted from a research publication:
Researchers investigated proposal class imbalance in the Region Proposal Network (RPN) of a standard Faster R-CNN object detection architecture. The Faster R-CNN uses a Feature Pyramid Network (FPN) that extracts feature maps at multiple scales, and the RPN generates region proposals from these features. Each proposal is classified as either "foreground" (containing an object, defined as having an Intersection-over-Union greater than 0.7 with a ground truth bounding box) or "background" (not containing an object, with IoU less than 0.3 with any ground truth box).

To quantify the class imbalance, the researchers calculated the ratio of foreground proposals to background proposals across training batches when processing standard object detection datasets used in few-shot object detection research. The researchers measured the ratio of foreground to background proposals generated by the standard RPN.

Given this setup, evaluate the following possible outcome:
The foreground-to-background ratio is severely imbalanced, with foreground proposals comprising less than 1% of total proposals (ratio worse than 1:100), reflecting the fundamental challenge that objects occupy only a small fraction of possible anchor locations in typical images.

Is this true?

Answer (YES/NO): NO